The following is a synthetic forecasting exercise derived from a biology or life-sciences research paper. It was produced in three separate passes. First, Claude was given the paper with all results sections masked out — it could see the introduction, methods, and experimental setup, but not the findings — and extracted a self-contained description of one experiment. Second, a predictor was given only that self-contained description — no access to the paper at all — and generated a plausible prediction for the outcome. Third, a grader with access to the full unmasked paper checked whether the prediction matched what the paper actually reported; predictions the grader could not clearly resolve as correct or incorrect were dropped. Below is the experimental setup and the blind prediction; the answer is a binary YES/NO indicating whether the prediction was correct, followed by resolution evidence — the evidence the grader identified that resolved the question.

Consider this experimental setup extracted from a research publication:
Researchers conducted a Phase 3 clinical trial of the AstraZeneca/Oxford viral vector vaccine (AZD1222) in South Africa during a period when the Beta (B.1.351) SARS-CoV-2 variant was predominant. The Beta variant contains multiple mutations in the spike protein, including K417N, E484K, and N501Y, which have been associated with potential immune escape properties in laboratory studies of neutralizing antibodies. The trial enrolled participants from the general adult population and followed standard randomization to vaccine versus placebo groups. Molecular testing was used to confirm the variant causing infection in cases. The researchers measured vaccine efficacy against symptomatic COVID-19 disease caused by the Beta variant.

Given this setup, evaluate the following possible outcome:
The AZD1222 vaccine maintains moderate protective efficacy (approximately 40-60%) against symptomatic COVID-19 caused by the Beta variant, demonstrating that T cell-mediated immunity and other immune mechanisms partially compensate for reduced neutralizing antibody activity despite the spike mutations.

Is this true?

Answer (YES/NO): NO